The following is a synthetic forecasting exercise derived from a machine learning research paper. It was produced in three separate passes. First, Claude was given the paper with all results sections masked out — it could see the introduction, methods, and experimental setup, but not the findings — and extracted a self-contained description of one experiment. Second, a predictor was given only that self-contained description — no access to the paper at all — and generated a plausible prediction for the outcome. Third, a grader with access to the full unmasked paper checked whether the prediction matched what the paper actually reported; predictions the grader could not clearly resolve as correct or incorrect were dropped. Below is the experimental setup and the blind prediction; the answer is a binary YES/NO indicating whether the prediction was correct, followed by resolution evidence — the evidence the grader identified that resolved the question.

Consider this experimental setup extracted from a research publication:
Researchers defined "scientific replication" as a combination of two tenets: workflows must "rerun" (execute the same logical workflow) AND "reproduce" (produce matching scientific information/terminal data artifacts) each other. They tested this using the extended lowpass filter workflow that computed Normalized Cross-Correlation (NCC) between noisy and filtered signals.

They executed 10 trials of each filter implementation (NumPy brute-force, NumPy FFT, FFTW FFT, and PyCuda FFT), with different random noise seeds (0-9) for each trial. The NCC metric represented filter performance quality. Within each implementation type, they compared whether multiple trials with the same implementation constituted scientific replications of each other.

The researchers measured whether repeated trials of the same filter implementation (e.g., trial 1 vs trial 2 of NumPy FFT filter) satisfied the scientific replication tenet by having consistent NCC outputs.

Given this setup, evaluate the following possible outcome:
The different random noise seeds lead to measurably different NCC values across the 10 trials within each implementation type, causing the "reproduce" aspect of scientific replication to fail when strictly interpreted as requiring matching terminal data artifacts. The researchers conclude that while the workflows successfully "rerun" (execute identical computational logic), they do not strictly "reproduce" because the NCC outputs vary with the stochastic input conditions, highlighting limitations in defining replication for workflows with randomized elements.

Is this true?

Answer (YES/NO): NO